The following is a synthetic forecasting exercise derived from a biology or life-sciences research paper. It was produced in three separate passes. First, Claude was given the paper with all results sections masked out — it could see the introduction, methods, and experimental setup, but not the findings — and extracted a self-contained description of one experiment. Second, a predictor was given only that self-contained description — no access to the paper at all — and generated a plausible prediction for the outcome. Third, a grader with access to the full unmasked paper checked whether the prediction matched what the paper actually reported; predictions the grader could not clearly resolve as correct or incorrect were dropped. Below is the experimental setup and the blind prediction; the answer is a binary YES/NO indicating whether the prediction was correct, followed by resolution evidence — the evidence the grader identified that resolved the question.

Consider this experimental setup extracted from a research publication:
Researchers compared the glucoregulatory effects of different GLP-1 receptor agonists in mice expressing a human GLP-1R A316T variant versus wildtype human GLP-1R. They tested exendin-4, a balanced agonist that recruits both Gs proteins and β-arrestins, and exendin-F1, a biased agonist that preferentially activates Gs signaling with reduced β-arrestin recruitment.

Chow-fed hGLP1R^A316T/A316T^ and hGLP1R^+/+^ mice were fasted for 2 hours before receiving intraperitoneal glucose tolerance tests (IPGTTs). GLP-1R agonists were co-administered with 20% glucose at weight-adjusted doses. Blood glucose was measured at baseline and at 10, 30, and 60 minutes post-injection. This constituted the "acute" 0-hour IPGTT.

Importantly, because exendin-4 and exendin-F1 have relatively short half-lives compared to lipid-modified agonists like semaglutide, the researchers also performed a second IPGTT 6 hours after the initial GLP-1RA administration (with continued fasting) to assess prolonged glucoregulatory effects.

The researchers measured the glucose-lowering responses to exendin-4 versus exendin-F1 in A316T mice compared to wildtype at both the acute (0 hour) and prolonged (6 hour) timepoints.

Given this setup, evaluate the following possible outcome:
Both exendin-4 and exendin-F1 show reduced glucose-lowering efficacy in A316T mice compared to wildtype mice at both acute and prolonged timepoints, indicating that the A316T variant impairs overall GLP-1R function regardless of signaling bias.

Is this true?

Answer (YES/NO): NO